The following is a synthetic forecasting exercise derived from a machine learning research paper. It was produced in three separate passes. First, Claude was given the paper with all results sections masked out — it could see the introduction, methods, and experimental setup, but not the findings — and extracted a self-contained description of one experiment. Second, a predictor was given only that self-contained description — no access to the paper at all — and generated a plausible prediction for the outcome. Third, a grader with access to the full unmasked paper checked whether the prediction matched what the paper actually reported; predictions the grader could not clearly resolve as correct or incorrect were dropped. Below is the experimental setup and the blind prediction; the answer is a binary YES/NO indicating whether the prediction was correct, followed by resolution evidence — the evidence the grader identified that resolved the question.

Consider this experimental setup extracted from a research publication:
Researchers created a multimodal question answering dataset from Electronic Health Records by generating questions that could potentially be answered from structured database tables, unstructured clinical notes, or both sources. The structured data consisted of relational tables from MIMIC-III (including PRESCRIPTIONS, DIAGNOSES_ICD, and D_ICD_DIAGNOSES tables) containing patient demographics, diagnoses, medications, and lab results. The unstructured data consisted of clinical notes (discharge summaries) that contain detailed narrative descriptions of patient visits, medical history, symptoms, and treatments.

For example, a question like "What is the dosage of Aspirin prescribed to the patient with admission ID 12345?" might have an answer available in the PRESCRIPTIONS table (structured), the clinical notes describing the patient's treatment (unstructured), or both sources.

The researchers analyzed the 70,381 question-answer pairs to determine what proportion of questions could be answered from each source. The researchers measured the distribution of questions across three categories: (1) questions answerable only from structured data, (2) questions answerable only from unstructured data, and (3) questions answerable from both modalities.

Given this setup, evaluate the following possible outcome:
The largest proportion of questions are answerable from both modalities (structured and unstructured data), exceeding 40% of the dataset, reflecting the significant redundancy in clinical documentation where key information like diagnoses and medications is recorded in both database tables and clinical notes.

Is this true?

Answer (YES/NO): NO